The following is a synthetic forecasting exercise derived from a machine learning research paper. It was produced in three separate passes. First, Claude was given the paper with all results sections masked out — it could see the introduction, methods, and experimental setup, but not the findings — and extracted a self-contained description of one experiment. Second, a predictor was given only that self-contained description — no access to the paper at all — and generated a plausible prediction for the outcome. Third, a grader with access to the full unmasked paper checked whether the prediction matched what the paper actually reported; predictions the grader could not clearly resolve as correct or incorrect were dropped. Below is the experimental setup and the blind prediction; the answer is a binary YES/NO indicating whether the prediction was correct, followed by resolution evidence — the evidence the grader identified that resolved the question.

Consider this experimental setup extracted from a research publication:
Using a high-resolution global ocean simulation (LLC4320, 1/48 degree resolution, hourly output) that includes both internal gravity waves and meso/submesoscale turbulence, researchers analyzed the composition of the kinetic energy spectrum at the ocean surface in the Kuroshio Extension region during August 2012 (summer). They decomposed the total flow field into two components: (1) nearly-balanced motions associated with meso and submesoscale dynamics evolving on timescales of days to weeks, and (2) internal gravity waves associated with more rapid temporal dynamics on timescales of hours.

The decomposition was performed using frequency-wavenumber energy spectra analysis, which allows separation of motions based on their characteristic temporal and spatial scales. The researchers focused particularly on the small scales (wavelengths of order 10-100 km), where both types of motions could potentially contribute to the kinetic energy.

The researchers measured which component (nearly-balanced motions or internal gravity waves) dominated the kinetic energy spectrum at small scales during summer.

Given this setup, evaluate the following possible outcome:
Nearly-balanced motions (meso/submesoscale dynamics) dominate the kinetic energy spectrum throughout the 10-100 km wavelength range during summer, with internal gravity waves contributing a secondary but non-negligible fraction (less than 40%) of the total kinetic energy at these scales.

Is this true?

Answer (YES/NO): NO